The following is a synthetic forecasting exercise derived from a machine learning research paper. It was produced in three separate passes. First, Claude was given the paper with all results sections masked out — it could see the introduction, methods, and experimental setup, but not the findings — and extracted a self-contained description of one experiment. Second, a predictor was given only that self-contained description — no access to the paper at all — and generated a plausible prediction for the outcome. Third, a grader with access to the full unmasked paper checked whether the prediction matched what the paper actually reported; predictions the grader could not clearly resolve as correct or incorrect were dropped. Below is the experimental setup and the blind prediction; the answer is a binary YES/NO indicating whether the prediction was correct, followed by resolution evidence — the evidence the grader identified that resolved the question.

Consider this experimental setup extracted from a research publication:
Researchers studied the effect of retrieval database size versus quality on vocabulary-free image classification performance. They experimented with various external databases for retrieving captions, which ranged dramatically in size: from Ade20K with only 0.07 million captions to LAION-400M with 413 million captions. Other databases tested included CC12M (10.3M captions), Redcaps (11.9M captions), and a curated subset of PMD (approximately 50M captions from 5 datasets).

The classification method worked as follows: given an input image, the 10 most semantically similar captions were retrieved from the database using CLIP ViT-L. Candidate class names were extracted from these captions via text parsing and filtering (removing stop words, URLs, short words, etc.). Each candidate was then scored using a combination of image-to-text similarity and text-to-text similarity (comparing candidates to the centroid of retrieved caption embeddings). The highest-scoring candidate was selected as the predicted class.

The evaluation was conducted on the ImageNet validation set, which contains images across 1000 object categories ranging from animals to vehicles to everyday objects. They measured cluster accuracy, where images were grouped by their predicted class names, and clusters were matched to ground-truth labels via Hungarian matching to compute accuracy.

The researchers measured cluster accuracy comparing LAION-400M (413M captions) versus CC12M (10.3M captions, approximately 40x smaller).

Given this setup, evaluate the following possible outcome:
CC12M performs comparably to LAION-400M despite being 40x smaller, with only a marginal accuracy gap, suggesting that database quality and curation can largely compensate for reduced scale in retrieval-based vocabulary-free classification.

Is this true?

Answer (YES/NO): NO